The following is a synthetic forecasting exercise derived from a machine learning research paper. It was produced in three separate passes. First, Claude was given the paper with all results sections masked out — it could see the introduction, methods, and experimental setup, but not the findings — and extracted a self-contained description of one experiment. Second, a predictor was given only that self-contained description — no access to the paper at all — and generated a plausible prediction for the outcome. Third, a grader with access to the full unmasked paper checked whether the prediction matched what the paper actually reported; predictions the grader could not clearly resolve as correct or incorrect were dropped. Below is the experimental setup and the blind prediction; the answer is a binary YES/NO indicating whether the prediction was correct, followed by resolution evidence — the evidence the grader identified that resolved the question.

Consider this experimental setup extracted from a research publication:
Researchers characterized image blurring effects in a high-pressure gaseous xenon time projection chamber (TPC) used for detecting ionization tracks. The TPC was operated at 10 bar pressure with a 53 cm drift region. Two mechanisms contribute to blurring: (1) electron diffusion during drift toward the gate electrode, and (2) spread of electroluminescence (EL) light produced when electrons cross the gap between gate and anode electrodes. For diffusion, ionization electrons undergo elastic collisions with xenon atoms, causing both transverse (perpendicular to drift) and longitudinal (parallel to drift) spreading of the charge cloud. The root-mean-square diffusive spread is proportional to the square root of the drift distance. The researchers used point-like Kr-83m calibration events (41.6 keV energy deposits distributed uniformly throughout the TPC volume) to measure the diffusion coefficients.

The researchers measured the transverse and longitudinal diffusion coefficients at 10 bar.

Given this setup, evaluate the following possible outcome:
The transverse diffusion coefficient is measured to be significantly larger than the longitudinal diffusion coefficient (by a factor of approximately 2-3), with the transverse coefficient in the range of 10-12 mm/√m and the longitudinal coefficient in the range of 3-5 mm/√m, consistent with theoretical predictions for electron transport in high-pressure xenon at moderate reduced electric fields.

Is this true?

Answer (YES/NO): NO